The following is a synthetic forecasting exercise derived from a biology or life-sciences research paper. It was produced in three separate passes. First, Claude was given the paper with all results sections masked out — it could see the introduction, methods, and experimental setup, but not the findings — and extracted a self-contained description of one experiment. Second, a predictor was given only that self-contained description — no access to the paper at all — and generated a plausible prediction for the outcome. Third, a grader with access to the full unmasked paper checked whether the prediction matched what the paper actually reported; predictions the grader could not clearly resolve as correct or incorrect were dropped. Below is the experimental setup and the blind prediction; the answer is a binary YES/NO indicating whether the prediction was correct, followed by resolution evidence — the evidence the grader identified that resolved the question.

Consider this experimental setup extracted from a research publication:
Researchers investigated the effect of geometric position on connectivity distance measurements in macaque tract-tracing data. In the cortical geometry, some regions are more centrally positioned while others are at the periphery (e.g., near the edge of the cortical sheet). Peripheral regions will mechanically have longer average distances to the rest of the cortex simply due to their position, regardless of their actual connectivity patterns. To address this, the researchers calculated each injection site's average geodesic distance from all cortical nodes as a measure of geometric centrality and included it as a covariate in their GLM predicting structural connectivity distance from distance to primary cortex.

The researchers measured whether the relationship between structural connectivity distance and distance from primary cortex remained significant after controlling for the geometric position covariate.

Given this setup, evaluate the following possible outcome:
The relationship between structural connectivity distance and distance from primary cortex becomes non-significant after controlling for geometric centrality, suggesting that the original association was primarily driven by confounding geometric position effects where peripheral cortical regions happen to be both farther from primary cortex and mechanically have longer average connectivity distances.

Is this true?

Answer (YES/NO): NO